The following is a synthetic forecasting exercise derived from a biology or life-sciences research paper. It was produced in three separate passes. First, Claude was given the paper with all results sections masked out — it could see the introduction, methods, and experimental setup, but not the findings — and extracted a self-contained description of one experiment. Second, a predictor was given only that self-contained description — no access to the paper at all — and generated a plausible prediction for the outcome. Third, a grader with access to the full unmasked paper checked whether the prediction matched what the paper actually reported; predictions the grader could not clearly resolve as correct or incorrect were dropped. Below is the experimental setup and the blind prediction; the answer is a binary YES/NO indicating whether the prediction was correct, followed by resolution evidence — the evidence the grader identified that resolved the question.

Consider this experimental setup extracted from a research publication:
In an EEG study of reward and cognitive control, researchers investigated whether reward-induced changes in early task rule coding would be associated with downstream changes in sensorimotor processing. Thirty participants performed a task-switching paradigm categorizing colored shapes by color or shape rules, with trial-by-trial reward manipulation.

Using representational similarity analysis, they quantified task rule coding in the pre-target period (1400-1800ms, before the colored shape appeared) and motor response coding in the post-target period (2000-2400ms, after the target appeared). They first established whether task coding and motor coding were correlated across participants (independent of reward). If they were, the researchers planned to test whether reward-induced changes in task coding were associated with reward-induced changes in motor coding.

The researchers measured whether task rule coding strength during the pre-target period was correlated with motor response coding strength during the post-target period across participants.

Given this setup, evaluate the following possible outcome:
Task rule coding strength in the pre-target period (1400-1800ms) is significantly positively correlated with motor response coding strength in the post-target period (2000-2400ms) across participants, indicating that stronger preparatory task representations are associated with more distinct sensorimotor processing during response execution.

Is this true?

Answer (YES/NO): NO